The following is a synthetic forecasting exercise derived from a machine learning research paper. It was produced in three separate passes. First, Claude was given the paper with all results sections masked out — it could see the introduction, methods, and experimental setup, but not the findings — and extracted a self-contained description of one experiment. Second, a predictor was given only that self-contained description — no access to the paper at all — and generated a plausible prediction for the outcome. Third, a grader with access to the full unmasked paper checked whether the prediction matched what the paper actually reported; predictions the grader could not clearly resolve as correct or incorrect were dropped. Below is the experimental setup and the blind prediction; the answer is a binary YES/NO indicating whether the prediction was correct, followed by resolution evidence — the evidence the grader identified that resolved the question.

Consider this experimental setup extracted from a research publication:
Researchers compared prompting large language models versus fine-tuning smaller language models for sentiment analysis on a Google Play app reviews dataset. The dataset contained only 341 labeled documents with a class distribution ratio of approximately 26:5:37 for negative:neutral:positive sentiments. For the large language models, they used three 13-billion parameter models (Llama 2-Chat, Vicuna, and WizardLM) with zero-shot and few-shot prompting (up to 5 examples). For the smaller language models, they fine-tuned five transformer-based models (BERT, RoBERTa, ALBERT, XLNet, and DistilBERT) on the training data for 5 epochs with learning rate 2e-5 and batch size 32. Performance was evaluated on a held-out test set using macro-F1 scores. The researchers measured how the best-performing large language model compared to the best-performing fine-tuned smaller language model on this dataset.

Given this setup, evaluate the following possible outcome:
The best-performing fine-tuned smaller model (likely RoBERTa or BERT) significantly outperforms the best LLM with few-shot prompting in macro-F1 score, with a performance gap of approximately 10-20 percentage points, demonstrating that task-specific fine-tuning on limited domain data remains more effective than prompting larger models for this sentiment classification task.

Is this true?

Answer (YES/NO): NO